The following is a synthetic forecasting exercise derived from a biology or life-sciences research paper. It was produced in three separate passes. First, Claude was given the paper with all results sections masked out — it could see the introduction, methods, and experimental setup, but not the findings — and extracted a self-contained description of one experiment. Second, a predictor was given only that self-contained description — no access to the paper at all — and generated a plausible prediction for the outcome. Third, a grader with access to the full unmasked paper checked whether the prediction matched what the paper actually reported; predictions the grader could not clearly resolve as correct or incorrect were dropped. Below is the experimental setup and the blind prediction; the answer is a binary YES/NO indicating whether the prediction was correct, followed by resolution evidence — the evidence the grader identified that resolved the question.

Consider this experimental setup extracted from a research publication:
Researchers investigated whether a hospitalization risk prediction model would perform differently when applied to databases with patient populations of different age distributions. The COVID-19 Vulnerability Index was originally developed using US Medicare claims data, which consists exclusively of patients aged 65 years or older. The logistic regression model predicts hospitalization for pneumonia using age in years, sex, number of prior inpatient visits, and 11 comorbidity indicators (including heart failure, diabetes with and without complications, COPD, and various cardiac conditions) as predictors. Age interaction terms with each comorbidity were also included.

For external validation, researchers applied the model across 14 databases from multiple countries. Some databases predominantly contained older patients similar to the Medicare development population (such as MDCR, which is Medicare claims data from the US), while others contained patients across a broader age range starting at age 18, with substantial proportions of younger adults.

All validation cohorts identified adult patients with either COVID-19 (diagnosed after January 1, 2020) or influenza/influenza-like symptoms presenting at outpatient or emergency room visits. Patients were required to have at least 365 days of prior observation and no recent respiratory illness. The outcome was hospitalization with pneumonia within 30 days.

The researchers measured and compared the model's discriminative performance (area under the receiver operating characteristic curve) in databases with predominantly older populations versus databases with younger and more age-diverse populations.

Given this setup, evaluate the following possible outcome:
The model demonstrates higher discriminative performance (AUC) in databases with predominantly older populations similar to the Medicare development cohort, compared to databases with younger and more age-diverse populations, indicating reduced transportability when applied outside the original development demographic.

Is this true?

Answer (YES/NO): YES